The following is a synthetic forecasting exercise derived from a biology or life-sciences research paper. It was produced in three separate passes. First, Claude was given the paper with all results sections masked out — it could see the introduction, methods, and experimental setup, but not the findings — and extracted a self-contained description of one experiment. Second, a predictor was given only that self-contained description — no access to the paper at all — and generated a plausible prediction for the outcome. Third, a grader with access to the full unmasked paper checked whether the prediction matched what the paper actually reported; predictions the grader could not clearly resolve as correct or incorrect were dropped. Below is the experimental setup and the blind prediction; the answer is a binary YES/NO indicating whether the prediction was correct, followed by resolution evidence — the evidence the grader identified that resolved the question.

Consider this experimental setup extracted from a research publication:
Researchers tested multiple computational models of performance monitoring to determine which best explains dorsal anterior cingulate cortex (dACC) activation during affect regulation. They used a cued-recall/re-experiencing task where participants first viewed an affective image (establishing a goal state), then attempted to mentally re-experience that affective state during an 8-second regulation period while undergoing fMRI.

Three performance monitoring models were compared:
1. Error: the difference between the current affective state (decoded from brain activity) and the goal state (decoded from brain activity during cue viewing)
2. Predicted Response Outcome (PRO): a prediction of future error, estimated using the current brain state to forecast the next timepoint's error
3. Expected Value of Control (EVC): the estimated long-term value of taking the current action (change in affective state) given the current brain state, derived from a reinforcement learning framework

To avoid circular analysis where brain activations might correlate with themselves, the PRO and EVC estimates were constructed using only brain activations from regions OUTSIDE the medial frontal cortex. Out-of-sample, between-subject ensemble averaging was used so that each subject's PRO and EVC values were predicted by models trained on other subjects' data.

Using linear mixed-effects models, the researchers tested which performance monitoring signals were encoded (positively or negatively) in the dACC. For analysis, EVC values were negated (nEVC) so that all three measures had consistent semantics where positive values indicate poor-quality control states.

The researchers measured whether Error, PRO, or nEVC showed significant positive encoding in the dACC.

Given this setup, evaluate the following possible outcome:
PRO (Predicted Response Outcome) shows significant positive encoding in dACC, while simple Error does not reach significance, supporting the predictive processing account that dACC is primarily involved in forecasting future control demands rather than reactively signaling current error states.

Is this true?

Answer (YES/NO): NO